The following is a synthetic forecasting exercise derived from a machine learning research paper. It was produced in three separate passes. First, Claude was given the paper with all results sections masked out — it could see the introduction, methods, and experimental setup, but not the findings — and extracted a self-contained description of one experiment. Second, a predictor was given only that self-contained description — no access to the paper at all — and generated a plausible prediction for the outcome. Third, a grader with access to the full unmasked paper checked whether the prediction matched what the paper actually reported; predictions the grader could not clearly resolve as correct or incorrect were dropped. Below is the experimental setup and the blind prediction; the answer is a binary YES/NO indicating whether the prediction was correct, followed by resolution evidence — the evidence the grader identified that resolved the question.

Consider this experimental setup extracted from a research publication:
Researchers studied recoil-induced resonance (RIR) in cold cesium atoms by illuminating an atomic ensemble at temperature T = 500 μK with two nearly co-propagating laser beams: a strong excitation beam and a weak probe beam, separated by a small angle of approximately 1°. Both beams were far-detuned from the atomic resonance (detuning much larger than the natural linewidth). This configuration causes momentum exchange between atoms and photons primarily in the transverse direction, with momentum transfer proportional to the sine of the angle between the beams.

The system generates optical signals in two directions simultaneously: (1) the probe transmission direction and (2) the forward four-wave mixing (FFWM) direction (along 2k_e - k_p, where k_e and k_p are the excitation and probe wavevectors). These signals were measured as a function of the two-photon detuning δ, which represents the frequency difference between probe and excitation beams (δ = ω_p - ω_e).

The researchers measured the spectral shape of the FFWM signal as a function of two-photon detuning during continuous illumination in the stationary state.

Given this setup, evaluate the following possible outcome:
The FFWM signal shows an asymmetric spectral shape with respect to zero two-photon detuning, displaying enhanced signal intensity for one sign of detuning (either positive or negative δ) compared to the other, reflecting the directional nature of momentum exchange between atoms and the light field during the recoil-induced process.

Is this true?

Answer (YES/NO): NO